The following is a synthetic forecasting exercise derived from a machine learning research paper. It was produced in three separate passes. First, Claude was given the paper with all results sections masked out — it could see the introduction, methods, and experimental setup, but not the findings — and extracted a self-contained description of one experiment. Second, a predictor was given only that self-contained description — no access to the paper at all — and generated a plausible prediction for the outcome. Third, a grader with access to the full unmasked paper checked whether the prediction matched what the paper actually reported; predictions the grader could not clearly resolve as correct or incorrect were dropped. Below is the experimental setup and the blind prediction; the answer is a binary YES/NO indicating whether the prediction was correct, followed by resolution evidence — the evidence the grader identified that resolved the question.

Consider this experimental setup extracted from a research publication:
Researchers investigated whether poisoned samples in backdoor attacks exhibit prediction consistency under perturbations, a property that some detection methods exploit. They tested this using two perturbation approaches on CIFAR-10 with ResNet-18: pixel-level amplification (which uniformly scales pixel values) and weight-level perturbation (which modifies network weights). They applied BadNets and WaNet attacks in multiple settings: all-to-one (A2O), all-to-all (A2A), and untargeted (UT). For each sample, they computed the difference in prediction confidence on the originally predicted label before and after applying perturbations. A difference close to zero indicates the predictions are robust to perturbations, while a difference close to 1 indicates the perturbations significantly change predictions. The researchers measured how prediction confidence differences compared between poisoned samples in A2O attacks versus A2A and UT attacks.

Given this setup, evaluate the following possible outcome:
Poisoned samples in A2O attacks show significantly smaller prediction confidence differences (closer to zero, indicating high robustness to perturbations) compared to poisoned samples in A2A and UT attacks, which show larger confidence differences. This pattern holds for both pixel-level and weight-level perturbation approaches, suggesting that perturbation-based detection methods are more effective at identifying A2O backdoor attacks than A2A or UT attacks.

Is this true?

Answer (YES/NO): YES